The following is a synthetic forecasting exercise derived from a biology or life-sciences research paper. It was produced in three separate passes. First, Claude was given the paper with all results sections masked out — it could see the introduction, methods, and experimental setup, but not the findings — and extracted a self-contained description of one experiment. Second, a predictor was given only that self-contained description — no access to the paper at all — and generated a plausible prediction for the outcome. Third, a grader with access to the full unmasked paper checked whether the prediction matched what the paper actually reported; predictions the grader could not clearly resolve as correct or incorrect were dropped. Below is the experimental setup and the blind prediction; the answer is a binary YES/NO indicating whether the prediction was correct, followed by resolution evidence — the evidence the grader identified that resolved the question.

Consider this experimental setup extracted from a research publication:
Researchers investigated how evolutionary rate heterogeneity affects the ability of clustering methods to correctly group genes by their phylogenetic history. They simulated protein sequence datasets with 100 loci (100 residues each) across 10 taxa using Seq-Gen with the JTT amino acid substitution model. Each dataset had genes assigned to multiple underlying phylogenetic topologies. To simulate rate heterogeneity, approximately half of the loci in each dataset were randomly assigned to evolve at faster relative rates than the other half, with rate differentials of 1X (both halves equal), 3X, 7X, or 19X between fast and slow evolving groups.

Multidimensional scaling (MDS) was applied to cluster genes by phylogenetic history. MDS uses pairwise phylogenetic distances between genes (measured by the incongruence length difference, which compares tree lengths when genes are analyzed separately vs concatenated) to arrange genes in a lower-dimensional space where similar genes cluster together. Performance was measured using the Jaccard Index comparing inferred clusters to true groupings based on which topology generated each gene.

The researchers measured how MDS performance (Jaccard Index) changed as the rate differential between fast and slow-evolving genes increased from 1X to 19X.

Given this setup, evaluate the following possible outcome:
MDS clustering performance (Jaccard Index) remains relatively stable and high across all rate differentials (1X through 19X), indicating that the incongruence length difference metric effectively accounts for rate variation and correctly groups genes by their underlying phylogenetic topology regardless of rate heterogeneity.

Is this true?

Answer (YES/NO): NO